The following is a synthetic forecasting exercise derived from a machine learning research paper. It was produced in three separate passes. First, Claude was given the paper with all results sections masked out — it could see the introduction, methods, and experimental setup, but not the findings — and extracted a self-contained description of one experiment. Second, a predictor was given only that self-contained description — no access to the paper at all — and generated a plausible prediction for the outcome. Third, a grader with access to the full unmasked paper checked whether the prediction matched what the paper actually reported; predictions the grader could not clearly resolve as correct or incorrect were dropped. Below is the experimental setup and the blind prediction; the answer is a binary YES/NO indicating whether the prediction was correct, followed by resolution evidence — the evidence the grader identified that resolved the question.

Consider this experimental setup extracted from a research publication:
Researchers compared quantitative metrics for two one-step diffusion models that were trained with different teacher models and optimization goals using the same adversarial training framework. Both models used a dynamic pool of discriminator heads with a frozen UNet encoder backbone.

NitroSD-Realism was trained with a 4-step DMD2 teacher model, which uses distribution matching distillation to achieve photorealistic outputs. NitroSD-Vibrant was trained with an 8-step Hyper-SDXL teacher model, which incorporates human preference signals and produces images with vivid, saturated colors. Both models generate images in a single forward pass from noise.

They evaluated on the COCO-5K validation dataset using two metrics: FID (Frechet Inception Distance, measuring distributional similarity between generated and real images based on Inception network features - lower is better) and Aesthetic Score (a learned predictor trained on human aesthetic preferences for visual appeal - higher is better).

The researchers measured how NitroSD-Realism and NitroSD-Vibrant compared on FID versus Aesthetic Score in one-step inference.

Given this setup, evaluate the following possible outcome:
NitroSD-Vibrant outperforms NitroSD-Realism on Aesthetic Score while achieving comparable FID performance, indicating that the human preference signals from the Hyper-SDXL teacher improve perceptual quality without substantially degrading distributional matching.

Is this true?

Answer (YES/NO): NO